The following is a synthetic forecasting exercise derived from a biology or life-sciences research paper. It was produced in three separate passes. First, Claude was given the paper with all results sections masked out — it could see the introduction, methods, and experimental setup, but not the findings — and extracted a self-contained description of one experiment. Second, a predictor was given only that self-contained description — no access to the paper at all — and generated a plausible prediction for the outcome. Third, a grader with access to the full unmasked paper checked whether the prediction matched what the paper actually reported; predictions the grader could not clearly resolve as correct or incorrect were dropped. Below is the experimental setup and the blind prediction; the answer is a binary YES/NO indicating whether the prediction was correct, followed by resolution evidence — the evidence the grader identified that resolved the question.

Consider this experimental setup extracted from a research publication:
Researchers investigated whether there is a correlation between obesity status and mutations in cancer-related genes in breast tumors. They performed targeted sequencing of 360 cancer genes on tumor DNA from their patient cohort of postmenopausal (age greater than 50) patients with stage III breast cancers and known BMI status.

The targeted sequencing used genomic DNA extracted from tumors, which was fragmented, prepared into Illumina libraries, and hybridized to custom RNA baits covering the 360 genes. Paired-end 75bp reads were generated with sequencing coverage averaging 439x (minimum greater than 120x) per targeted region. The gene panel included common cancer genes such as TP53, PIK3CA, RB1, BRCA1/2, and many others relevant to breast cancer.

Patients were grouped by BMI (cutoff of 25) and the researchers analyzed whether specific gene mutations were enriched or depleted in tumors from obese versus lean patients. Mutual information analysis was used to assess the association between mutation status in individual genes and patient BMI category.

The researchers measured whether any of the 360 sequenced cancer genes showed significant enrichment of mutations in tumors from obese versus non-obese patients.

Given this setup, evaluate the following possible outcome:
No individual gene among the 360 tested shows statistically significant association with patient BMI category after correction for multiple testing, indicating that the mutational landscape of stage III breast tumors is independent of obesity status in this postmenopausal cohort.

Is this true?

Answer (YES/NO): YES